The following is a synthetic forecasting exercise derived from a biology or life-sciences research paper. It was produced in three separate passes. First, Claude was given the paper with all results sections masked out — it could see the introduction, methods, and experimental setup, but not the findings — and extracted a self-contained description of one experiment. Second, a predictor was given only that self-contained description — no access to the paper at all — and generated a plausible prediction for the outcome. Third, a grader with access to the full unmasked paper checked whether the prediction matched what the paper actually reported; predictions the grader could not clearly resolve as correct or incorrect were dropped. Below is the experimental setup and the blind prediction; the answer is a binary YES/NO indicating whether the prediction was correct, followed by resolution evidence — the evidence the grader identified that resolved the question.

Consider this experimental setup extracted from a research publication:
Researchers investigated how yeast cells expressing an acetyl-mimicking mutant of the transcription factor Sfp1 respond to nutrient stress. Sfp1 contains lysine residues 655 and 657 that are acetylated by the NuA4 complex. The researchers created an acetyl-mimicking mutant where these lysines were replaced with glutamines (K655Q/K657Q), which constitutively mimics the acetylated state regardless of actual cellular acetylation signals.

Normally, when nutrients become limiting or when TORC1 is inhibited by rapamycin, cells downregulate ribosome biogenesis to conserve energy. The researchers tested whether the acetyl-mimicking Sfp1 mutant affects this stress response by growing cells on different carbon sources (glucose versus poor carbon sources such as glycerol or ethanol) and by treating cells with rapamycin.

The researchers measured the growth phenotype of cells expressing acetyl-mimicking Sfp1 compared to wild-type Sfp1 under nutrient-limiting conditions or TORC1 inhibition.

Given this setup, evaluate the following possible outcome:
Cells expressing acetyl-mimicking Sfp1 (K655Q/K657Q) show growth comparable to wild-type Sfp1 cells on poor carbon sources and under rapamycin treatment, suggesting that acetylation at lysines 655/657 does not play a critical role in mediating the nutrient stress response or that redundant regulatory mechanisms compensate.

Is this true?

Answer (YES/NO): NO